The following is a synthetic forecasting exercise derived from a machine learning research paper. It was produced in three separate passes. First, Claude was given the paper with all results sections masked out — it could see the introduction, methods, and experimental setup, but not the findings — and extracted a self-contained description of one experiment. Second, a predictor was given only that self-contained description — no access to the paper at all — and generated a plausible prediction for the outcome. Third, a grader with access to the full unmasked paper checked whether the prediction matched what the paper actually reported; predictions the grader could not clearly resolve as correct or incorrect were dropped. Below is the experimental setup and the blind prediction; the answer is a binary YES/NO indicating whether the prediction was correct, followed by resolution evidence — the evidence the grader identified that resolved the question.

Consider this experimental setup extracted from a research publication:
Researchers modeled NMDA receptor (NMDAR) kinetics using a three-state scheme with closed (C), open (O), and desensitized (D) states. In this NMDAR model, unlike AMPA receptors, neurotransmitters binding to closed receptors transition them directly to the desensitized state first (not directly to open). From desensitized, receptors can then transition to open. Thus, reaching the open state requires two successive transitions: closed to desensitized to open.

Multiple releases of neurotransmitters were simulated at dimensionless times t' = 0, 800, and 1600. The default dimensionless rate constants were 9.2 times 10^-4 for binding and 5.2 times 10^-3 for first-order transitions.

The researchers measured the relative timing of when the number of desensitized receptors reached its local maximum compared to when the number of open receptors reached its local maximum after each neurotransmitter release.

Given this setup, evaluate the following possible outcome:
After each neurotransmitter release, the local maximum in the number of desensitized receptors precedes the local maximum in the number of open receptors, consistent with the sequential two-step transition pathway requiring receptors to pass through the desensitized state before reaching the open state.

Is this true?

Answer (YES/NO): YES